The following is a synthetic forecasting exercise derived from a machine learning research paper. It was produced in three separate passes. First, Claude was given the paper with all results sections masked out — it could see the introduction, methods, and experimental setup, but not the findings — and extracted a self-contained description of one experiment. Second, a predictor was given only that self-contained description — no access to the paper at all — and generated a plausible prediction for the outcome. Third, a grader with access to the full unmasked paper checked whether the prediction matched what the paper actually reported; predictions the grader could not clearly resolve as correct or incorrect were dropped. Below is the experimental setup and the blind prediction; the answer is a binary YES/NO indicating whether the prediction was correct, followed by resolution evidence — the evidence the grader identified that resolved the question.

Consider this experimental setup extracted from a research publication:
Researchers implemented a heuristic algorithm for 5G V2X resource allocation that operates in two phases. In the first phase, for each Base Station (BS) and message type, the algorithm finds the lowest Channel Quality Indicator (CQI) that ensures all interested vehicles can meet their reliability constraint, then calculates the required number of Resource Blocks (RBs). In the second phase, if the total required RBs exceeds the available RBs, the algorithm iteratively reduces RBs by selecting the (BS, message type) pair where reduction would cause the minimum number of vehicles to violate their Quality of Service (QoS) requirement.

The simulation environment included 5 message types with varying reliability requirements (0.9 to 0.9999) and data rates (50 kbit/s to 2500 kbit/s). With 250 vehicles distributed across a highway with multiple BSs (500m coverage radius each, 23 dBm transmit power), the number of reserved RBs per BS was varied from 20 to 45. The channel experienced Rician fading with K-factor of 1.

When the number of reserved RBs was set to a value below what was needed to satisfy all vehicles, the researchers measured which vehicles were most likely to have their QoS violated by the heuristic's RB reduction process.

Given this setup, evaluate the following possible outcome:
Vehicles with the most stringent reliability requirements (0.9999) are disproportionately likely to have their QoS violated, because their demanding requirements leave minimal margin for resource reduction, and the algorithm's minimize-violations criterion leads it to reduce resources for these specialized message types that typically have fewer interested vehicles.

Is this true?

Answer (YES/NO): NO